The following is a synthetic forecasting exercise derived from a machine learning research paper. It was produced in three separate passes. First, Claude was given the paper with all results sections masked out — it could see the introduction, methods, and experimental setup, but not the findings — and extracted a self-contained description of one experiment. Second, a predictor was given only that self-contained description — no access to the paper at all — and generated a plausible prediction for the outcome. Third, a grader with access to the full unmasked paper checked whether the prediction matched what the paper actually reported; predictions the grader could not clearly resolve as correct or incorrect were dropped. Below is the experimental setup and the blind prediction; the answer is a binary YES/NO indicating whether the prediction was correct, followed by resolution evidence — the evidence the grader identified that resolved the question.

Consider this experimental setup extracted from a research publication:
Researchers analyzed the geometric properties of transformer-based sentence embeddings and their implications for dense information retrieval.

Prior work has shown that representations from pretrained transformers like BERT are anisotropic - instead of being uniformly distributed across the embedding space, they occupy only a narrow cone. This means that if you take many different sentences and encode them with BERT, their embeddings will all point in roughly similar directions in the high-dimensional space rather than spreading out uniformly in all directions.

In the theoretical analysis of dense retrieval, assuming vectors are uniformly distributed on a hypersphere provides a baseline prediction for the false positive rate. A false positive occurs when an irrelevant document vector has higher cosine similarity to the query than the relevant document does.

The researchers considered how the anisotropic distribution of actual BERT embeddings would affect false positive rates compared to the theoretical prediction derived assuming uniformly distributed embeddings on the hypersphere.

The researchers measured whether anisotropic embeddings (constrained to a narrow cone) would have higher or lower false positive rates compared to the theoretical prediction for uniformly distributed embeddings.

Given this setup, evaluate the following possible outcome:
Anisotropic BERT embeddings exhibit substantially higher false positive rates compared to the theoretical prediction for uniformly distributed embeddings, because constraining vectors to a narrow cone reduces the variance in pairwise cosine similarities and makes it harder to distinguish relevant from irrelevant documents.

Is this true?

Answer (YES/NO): YES